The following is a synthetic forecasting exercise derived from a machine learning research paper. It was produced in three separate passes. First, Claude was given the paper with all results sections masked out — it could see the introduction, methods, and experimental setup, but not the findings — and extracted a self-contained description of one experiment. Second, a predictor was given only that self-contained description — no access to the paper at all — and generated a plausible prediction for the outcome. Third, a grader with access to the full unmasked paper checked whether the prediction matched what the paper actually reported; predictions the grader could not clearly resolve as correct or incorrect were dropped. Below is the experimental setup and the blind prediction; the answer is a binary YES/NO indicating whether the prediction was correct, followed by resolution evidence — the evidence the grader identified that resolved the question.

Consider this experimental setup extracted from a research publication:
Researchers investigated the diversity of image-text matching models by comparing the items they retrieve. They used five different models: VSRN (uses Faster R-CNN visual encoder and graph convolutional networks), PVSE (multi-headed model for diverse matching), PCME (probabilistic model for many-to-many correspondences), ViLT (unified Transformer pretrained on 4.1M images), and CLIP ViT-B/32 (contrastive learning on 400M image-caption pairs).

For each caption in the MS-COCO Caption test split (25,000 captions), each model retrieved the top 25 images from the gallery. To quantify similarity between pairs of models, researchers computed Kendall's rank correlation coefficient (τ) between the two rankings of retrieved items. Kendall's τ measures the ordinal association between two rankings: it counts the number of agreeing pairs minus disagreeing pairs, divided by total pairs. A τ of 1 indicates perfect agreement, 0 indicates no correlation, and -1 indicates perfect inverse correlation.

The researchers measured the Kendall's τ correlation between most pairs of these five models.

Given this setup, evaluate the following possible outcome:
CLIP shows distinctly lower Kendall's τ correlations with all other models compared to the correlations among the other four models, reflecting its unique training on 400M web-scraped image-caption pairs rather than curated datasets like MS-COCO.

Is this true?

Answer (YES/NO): NO